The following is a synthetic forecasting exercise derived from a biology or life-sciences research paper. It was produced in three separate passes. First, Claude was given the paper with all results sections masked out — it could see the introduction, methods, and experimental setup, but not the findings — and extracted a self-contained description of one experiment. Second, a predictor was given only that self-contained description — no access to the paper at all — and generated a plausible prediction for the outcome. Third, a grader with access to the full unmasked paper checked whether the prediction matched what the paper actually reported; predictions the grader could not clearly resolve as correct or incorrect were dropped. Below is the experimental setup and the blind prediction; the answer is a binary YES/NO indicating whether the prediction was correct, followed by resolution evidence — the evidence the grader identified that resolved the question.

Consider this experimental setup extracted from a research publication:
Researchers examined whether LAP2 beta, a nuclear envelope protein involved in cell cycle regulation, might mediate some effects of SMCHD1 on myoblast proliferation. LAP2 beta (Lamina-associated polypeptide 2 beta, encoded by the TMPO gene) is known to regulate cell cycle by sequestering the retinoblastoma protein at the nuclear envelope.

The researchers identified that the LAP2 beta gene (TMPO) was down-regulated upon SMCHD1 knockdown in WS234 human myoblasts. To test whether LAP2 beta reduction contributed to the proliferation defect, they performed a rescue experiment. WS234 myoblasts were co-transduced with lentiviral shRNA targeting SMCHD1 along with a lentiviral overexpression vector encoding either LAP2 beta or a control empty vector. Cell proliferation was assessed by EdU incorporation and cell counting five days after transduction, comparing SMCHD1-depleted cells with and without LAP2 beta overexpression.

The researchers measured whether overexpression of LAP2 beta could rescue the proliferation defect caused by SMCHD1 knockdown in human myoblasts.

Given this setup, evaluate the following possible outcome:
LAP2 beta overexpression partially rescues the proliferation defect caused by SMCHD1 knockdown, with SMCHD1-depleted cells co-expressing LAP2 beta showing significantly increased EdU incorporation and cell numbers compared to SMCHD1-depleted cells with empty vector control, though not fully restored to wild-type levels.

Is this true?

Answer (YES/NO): YES